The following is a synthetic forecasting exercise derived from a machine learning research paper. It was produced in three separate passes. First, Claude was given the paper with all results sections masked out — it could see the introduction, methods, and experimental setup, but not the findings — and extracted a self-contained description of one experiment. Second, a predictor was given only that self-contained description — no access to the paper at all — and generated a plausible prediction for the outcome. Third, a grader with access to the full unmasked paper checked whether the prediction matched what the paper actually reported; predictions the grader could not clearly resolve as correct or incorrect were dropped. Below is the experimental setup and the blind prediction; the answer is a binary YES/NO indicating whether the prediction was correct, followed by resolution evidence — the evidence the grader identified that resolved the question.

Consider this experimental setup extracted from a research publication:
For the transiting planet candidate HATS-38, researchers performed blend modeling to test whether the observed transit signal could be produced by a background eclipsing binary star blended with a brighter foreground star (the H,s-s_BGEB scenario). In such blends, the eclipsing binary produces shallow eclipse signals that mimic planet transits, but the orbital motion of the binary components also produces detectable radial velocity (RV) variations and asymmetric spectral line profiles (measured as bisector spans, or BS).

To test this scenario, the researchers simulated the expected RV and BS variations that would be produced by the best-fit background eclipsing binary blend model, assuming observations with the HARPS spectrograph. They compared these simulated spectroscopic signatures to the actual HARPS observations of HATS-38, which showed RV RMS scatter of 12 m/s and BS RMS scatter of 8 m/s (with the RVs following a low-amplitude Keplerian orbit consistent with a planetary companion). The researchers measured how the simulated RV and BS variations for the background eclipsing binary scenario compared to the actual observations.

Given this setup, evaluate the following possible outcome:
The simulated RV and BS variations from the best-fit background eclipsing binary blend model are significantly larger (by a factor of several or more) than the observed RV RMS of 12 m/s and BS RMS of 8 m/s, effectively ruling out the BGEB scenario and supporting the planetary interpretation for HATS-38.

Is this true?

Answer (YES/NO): YES